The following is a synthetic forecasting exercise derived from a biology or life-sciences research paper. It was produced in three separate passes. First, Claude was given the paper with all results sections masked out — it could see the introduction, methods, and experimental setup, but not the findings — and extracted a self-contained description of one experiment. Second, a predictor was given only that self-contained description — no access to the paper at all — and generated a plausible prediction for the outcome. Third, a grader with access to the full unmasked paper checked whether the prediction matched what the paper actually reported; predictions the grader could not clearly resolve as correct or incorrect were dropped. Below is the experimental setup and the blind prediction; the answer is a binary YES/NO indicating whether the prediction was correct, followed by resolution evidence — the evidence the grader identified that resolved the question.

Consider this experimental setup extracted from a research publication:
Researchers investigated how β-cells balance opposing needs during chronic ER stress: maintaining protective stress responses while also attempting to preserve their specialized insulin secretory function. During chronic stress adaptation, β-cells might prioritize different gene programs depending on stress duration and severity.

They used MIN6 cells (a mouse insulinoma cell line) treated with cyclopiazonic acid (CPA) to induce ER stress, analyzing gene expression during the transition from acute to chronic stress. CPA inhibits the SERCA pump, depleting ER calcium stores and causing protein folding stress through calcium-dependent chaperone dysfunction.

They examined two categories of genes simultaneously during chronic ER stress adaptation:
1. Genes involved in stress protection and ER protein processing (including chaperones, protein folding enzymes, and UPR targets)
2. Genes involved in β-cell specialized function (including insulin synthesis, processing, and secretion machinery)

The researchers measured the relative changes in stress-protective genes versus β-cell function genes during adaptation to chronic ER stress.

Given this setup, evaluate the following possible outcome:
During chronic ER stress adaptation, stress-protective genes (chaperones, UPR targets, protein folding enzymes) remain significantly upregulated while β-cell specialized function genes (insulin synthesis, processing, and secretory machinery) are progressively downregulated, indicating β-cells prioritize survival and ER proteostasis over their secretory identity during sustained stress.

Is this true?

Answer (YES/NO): YES